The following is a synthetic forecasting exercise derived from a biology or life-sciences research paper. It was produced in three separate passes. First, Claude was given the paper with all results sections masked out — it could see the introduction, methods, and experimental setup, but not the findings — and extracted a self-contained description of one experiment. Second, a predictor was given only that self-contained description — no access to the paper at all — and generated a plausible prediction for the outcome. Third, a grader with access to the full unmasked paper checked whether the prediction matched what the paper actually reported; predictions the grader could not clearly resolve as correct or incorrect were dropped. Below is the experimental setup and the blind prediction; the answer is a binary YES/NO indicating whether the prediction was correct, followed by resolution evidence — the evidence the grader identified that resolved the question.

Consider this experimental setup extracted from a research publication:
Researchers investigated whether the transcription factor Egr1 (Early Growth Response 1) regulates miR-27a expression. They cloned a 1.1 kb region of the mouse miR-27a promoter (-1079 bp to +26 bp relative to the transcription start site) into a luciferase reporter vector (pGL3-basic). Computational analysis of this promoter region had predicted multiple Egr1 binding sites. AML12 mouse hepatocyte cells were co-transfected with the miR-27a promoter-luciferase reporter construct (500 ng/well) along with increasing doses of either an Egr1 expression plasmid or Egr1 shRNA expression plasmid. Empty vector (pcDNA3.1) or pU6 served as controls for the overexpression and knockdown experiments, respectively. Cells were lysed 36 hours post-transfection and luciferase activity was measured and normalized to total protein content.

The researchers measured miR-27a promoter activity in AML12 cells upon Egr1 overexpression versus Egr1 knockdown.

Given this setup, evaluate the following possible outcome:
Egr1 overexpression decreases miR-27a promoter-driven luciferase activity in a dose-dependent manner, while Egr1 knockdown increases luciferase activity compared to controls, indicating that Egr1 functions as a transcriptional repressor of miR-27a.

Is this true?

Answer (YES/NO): NO